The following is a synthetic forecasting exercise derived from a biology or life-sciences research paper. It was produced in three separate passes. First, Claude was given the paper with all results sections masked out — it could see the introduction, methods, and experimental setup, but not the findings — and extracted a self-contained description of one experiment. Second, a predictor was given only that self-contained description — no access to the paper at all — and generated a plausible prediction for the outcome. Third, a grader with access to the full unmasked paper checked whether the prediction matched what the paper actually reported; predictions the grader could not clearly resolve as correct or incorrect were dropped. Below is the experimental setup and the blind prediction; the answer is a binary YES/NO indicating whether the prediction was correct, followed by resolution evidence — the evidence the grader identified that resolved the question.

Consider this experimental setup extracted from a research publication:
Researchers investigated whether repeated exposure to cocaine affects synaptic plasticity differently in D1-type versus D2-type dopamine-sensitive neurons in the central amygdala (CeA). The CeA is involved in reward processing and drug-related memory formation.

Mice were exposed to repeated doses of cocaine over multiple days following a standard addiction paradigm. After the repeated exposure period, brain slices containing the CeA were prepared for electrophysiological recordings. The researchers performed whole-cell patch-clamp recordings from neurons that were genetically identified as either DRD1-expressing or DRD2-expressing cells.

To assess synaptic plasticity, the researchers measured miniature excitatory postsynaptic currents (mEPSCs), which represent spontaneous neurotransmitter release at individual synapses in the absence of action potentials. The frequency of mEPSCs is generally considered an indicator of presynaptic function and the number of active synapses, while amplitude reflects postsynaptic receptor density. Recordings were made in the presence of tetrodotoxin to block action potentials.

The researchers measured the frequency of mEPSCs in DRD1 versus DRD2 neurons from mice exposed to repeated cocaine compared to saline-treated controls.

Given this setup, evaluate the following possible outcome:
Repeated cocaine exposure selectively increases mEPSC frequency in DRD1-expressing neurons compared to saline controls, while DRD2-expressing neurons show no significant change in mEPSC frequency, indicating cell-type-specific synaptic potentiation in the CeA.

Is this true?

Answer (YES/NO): NO